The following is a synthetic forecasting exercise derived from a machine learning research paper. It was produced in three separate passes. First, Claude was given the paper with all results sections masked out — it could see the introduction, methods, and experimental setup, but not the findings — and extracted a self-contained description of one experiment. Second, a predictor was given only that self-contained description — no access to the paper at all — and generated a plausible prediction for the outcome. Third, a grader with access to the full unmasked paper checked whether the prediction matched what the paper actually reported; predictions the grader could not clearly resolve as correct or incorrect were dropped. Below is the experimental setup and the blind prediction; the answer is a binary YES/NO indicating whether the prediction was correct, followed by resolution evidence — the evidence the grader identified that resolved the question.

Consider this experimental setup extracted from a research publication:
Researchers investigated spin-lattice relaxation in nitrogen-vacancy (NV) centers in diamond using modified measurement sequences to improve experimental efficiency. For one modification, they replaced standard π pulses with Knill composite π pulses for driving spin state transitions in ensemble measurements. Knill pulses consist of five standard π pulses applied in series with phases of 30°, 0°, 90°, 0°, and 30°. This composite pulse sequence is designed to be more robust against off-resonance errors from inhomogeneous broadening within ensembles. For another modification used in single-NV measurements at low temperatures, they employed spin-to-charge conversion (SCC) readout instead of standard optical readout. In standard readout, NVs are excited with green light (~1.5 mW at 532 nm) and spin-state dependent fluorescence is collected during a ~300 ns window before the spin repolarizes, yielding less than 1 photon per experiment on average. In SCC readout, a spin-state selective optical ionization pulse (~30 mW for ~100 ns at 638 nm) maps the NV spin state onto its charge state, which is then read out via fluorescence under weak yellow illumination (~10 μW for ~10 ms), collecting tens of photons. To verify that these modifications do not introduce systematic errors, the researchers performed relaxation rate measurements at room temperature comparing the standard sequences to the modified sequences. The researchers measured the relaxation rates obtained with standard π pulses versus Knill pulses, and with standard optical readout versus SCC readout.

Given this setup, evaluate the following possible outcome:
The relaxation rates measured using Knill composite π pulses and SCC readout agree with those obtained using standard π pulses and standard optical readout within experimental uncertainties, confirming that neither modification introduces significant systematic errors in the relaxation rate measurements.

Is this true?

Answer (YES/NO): YES